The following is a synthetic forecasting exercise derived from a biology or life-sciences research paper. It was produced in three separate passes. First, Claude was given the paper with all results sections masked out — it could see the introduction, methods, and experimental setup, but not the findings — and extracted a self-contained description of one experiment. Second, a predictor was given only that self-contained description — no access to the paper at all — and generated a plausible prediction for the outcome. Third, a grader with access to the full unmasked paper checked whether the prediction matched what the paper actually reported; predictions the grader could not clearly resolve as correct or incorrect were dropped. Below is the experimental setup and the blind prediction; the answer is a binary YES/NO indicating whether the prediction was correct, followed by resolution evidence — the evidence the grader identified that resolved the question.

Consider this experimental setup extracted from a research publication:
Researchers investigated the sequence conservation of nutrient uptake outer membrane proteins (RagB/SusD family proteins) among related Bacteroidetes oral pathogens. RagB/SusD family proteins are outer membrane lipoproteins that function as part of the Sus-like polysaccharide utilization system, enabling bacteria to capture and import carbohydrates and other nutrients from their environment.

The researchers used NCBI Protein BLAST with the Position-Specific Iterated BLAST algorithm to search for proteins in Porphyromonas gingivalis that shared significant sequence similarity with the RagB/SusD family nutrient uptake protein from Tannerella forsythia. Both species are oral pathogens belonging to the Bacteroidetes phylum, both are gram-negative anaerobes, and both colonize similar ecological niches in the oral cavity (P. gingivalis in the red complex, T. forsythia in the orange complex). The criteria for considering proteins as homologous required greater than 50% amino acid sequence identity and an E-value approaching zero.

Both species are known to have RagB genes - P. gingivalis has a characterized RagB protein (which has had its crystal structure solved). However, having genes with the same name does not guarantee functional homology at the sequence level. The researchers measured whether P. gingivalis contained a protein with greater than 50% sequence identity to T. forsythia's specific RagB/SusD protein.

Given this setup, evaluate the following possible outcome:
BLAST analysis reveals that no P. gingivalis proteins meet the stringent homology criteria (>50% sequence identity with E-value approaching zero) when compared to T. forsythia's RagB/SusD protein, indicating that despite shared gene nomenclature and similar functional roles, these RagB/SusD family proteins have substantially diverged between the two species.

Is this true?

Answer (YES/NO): YES